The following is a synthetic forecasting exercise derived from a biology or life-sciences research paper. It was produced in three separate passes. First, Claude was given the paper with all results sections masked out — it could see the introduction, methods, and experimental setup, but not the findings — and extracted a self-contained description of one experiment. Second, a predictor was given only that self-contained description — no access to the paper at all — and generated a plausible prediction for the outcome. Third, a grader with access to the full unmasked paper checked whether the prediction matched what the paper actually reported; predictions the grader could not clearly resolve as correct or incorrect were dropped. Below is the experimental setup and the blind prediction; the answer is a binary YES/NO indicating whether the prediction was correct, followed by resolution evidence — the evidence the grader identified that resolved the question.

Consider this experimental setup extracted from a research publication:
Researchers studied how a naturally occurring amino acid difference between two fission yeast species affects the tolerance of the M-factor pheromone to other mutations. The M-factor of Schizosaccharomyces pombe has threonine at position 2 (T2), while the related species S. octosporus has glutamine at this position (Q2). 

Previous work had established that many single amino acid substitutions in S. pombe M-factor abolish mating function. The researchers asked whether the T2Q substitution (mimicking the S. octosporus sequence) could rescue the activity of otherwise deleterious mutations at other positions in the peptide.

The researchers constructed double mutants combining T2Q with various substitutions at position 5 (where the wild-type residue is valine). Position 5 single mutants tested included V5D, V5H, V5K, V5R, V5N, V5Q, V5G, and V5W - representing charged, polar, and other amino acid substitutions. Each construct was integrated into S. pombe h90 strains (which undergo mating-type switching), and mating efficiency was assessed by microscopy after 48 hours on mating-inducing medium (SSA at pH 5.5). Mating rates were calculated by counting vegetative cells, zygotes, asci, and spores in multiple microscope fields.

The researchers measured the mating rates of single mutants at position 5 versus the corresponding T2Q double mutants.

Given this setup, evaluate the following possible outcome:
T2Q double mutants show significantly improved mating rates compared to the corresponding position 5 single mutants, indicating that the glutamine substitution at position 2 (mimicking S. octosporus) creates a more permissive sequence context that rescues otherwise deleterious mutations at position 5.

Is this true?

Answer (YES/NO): YES